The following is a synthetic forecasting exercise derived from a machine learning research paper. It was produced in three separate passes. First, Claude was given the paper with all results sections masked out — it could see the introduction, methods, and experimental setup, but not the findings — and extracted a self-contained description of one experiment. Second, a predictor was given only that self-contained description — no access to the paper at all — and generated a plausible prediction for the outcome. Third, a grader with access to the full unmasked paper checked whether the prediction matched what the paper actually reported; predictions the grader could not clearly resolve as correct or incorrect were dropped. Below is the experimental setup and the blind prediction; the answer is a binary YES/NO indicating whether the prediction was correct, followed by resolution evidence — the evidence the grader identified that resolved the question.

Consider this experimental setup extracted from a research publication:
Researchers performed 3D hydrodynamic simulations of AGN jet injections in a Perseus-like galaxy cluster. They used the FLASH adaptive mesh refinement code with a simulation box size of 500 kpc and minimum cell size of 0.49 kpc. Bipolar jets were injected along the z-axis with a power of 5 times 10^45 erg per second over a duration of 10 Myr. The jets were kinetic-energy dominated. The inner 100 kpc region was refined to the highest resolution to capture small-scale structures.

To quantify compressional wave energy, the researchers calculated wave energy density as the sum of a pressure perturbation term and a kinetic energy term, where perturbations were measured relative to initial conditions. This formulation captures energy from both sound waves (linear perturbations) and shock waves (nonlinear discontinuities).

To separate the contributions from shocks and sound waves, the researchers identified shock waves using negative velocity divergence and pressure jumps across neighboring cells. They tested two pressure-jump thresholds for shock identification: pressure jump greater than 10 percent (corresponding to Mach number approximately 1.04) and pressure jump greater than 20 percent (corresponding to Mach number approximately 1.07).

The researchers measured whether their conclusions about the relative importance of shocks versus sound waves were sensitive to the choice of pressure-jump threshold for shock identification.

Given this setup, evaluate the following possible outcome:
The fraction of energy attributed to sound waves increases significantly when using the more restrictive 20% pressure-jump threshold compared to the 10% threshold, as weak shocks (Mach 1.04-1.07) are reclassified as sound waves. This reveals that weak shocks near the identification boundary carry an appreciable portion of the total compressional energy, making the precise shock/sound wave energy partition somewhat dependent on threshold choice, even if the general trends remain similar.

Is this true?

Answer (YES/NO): YES